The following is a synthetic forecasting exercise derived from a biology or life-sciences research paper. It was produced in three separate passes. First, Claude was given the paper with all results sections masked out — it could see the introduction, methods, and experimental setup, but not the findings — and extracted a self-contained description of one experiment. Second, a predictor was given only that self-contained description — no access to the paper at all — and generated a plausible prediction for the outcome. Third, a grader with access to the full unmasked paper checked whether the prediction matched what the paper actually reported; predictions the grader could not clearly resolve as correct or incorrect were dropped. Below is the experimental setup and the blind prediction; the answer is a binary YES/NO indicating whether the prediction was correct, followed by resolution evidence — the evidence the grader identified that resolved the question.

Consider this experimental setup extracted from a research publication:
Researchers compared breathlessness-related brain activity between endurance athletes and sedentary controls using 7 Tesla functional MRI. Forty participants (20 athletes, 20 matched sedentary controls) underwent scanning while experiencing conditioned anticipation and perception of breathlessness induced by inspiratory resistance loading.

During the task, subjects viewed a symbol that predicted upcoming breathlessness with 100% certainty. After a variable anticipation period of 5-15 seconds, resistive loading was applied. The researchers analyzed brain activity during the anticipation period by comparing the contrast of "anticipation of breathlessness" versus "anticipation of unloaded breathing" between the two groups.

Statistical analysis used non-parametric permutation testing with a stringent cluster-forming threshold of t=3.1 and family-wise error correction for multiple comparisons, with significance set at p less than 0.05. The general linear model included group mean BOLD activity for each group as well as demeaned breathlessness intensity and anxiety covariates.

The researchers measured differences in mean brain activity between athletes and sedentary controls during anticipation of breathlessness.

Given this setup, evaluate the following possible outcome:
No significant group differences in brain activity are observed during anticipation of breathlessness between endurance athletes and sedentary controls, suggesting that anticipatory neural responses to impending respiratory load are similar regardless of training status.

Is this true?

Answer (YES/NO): NO